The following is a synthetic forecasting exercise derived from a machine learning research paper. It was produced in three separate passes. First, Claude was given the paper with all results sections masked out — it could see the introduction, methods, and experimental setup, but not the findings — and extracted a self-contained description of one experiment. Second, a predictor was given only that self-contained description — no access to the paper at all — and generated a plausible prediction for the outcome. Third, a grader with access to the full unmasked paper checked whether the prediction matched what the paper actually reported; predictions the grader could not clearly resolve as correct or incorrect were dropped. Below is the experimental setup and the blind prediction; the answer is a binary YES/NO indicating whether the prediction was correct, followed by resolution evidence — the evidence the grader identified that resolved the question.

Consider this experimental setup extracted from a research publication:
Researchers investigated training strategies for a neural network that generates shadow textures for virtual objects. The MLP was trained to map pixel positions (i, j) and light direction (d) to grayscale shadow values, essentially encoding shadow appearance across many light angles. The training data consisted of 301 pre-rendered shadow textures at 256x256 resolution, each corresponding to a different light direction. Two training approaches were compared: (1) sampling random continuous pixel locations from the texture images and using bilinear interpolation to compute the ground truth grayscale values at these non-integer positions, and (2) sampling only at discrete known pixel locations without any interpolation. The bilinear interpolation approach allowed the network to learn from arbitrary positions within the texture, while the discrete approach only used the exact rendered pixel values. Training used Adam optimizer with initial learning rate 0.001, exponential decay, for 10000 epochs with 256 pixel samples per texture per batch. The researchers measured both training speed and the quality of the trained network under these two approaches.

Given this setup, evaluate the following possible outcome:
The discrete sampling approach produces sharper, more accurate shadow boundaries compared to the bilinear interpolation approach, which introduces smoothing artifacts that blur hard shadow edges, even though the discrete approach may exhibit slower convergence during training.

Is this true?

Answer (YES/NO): NO